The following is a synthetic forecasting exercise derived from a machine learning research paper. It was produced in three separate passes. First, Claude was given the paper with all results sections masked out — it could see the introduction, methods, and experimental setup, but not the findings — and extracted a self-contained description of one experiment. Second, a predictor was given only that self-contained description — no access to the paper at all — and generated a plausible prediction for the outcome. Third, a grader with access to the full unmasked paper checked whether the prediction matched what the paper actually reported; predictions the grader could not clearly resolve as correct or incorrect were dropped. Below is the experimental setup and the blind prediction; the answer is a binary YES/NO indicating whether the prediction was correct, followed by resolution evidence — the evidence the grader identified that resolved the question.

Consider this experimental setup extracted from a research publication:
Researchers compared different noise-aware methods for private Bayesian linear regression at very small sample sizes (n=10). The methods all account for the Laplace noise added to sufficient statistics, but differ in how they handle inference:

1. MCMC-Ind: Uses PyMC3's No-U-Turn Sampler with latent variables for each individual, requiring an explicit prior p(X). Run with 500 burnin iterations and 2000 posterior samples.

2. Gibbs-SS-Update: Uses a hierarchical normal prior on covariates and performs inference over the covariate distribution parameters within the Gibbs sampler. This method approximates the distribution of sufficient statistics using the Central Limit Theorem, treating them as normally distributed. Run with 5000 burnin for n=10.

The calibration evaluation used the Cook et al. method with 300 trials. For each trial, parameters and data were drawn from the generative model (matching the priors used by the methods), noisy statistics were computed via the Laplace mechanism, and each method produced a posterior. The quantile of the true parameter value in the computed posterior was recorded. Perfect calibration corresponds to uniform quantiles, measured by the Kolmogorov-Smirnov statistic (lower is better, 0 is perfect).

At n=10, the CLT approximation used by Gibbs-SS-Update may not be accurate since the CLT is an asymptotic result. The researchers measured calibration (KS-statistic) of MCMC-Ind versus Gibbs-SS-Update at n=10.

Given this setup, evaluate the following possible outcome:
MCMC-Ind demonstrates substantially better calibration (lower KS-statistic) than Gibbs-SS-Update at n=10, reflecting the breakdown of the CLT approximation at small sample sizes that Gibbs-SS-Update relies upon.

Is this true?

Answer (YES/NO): NO